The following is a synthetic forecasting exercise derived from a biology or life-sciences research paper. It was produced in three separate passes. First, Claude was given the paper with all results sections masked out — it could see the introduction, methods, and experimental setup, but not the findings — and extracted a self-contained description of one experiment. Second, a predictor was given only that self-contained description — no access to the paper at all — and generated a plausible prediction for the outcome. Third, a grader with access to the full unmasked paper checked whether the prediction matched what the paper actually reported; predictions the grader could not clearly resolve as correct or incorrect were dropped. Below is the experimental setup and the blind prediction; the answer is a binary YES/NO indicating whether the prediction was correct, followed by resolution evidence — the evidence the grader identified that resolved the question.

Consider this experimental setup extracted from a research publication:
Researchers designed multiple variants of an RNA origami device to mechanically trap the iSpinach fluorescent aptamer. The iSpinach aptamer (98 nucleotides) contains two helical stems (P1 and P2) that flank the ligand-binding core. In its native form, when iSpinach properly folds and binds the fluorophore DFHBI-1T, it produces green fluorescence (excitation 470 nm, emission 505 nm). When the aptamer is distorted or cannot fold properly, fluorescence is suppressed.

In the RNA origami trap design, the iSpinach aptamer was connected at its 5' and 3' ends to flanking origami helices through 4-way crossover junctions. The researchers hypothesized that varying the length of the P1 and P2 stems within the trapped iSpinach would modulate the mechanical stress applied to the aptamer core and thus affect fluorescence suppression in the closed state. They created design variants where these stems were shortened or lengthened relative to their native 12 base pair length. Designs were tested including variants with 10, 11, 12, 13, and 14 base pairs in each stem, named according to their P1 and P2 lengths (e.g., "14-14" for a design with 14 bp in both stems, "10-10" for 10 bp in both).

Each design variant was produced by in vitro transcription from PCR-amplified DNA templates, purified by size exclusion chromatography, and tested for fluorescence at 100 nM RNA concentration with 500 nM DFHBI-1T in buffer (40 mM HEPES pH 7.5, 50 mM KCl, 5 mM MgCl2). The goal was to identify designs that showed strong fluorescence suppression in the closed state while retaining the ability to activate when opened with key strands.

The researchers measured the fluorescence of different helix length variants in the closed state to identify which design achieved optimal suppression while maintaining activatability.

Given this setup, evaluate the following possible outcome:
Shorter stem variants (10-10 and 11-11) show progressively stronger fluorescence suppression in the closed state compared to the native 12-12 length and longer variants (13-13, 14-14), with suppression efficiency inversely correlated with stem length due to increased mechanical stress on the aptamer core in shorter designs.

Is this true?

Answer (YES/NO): NO